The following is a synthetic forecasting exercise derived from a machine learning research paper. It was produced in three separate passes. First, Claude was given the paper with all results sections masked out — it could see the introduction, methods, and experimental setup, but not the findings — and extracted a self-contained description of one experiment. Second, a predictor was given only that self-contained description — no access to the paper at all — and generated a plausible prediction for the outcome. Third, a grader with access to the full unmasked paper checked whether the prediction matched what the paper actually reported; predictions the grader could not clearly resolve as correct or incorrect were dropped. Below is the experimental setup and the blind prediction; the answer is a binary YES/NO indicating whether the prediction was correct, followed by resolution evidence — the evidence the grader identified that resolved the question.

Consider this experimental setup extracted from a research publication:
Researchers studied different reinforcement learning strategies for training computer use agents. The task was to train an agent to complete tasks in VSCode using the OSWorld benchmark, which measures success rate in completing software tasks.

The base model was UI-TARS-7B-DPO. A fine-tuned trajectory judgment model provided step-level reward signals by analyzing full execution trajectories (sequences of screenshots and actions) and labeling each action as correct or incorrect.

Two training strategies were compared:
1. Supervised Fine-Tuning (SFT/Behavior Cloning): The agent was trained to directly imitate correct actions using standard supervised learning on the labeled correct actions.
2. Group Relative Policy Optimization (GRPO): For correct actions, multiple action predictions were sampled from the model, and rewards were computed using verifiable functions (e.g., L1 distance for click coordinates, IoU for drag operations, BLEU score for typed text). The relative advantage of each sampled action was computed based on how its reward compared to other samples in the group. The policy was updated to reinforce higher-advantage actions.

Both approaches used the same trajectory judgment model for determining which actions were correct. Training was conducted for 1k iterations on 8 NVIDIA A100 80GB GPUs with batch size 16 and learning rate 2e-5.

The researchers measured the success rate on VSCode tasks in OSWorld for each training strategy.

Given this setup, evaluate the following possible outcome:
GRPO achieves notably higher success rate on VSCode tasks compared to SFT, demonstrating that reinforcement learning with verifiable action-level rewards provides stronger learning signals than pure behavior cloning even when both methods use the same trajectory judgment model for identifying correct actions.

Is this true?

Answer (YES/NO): YES